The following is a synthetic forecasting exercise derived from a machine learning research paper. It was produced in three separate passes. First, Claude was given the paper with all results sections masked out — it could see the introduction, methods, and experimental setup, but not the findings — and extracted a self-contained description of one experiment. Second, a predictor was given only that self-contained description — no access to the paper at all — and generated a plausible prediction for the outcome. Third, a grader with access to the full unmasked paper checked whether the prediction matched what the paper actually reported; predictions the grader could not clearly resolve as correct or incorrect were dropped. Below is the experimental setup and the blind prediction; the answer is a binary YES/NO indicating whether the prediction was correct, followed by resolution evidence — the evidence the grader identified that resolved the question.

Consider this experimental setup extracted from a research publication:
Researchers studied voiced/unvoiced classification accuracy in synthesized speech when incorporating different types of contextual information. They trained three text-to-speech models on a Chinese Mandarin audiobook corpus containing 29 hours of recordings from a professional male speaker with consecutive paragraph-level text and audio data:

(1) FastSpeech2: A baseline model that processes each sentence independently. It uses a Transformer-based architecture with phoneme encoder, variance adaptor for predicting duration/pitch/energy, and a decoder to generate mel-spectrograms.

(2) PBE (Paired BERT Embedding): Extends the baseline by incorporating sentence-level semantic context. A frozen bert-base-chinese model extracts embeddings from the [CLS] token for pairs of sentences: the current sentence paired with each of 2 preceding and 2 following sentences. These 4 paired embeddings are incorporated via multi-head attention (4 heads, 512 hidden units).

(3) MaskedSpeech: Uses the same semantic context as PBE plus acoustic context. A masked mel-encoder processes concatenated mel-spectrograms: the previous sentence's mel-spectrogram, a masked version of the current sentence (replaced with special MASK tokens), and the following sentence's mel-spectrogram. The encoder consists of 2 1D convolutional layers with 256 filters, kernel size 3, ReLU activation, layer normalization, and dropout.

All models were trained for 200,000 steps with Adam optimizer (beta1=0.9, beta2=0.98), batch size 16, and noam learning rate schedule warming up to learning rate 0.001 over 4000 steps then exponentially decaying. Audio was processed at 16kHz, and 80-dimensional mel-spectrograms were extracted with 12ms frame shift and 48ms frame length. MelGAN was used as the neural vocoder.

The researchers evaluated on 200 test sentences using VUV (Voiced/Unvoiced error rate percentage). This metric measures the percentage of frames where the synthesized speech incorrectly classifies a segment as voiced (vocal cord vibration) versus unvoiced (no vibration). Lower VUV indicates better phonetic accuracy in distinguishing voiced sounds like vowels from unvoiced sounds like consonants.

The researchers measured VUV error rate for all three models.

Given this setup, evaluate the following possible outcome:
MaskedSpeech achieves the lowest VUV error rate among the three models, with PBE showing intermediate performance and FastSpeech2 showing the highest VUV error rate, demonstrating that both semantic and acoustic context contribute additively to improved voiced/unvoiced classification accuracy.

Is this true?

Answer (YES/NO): NO